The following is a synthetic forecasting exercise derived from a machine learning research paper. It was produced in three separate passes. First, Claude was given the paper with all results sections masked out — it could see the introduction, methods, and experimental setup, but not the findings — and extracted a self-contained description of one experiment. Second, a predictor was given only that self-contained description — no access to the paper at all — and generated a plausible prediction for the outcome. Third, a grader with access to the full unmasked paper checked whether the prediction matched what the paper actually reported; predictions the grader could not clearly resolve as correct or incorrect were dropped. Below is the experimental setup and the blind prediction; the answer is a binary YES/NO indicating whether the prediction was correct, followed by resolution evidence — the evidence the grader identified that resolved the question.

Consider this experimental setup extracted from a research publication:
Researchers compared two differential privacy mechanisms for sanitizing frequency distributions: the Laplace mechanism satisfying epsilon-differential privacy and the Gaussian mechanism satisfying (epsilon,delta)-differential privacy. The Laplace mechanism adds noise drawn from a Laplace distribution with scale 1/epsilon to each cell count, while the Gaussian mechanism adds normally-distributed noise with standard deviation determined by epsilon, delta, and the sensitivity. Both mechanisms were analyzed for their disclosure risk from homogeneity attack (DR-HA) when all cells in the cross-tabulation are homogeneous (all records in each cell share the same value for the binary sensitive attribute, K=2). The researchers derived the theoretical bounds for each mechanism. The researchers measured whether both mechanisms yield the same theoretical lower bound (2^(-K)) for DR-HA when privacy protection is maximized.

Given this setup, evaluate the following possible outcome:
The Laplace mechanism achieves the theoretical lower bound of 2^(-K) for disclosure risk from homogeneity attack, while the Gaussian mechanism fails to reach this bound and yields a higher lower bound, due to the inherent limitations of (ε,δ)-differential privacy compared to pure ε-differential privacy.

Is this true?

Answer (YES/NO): NO